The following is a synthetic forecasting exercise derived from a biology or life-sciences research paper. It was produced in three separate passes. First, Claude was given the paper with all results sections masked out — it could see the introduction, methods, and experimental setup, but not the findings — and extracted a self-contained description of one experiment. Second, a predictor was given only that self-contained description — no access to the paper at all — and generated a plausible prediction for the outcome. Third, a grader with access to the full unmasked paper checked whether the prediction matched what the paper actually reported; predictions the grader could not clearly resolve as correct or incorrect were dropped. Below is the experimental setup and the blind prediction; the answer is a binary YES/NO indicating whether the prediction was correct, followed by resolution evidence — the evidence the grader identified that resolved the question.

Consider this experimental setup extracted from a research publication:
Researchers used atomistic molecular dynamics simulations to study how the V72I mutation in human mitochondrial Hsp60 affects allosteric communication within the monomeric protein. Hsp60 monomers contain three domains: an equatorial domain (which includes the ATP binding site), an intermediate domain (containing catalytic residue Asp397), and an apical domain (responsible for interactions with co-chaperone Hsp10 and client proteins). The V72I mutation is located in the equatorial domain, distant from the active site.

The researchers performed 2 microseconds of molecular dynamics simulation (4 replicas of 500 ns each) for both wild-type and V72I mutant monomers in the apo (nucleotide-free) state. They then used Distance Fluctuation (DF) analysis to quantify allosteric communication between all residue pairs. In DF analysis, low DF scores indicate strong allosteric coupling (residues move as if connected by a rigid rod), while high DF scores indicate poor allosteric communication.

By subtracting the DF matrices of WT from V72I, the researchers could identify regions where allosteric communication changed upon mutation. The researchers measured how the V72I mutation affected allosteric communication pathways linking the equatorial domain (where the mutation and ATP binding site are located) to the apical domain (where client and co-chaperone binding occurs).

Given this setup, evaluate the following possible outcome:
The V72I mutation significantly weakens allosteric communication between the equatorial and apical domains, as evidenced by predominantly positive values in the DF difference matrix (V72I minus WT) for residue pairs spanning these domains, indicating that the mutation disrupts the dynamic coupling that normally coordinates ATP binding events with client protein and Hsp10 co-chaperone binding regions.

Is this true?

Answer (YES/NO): NO